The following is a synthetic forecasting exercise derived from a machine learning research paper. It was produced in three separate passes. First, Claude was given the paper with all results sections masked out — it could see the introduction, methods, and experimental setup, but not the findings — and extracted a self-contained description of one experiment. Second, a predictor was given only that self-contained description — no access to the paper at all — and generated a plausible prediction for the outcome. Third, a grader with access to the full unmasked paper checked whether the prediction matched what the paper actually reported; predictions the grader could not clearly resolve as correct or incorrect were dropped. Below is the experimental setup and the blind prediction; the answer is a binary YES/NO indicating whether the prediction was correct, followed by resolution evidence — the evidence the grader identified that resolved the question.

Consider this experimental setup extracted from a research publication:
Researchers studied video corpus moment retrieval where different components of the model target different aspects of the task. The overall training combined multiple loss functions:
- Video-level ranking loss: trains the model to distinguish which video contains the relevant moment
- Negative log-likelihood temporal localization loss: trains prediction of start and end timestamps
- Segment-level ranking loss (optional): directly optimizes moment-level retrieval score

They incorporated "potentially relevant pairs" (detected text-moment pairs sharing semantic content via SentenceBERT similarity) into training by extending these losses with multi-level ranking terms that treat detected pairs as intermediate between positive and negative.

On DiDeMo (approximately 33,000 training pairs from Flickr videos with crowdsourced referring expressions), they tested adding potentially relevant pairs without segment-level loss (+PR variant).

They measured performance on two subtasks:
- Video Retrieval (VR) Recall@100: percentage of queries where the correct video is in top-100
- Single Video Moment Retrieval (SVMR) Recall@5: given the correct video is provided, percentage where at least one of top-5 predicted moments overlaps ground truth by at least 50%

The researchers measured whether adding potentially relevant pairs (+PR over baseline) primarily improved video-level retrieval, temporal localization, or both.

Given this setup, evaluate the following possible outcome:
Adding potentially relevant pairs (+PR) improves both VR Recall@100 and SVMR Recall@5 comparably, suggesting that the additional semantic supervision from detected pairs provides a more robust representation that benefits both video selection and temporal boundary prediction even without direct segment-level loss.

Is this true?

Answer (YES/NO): NO